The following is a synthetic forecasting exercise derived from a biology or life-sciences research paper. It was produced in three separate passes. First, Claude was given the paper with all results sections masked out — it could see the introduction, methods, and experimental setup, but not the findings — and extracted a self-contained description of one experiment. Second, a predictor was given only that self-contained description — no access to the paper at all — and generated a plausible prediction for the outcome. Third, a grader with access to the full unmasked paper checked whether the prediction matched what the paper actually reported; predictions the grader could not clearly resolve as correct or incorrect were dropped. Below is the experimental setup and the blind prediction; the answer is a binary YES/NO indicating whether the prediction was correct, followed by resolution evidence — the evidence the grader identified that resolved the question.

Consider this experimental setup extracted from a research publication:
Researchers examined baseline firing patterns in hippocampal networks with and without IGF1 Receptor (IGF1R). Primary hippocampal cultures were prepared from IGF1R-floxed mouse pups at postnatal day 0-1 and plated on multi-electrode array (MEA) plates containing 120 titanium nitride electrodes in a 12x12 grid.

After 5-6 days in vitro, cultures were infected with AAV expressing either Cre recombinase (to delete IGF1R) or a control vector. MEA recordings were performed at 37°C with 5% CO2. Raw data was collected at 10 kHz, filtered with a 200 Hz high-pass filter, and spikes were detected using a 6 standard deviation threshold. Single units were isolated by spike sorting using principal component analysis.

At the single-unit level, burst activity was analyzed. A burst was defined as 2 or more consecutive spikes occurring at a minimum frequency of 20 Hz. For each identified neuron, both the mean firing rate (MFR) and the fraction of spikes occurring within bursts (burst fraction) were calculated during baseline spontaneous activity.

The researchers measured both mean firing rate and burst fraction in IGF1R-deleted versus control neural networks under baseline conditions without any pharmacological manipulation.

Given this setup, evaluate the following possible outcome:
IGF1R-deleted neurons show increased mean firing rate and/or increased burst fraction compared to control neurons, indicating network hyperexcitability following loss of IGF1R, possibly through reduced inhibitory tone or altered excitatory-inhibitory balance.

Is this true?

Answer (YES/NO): NO